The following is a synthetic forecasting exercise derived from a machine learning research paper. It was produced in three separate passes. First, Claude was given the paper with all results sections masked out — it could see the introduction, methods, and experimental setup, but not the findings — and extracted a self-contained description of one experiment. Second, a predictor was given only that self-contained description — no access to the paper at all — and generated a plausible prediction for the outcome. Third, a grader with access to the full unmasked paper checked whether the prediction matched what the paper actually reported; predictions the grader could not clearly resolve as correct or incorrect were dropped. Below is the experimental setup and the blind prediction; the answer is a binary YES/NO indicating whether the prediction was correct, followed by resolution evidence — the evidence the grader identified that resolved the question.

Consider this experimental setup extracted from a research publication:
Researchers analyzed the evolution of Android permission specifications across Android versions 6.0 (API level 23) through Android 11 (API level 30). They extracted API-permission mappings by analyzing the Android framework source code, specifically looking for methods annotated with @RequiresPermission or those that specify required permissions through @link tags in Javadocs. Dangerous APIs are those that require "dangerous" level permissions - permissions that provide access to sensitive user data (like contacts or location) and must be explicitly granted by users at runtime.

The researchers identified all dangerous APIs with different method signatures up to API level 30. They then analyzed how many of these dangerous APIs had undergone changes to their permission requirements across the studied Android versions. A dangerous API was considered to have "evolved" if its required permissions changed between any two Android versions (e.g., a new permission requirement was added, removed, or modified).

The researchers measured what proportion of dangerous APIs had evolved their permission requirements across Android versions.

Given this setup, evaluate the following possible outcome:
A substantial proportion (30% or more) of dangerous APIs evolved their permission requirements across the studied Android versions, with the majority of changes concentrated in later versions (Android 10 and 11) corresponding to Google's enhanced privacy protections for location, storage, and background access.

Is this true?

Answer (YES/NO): NO